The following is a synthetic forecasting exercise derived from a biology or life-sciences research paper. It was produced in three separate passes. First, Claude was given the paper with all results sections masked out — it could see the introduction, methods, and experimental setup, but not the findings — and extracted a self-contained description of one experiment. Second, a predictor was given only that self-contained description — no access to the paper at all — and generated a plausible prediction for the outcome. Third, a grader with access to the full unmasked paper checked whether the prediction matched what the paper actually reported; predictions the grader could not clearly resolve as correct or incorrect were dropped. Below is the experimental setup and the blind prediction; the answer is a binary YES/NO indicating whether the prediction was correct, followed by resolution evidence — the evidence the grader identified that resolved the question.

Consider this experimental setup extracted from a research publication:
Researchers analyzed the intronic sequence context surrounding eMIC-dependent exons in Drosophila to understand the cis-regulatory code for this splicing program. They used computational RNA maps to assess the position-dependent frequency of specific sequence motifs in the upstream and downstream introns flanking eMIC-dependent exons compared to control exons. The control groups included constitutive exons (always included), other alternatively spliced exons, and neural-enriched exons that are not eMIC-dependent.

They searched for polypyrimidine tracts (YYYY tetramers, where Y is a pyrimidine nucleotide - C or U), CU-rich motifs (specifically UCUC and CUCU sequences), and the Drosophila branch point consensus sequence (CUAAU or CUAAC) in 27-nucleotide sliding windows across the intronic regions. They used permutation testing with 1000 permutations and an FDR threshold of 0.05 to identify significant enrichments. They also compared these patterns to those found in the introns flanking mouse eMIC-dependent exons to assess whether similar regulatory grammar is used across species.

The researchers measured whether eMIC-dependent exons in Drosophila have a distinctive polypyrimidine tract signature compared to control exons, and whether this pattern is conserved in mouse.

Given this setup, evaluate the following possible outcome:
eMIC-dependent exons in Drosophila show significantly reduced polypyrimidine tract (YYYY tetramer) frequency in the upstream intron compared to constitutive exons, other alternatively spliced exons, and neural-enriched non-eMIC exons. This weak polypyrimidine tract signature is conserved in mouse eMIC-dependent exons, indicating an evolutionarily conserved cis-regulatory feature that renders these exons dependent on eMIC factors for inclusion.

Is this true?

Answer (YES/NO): NO